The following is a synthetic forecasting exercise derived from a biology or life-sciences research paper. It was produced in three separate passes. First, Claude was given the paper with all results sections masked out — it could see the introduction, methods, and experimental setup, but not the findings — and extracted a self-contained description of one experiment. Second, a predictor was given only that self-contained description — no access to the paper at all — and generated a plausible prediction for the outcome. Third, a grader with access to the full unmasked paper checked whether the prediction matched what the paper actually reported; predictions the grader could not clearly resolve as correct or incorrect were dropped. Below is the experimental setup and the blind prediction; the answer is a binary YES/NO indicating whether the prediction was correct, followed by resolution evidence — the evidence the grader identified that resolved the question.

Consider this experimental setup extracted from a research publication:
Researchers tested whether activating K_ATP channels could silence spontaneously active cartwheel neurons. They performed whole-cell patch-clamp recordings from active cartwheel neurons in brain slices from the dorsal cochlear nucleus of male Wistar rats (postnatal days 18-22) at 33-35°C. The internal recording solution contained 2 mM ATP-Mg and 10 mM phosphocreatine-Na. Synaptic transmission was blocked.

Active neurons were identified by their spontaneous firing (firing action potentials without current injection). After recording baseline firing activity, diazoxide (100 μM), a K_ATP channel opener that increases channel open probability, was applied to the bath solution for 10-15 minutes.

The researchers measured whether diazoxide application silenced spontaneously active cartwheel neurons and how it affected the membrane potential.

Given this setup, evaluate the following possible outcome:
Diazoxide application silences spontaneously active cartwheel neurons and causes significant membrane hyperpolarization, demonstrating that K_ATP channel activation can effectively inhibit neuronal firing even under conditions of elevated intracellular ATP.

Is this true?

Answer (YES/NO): YES